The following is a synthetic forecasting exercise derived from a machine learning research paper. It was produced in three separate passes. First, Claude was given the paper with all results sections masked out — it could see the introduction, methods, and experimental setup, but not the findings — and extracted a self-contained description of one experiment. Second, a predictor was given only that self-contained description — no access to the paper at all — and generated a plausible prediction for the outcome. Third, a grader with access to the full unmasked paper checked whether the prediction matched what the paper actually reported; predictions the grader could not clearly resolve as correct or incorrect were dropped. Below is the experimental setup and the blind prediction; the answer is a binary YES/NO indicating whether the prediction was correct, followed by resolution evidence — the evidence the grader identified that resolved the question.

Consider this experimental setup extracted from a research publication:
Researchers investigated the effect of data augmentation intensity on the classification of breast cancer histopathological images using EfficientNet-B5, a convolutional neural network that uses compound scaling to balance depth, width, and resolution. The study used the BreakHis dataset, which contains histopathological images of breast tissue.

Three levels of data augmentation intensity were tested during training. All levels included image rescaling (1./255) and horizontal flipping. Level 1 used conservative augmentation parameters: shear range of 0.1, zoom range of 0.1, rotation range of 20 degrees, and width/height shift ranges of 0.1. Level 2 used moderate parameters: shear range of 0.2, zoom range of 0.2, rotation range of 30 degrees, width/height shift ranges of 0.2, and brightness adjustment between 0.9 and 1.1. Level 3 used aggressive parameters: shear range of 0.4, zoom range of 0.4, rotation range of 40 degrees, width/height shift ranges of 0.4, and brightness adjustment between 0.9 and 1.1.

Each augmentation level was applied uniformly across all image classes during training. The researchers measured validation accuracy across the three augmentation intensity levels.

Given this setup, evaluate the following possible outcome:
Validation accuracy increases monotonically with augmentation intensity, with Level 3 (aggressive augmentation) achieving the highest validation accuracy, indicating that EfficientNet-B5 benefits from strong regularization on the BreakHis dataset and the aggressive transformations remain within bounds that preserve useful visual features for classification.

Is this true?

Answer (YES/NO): NO